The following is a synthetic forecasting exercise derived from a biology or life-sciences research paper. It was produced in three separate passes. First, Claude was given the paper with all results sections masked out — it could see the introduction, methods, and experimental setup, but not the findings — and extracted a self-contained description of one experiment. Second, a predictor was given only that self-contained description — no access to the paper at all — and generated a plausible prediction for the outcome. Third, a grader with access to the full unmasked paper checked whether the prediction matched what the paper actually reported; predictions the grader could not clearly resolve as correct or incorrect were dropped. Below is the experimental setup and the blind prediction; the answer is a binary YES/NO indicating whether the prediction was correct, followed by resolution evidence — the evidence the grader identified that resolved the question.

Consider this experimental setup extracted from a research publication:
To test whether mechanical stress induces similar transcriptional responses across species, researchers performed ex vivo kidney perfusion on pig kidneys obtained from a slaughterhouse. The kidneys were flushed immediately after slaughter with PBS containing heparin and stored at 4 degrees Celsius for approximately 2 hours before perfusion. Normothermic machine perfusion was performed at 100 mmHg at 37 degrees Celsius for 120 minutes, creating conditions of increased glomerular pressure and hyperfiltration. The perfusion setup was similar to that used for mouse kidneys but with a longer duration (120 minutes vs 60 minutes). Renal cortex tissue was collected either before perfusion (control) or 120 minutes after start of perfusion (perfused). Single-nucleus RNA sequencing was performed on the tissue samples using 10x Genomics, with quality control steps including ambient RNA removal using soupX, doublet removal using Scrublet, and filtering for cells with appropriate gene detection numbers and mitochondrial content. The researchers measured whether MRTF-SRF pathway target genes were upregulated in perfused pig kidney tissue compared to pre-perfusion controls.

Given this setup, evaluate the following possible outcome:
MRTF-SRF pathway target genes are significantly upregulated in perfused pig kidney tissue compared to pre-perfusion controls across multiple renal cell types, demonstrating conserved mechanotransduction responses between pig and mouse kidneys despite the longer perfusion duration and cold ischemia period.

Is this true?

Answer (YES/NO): NO